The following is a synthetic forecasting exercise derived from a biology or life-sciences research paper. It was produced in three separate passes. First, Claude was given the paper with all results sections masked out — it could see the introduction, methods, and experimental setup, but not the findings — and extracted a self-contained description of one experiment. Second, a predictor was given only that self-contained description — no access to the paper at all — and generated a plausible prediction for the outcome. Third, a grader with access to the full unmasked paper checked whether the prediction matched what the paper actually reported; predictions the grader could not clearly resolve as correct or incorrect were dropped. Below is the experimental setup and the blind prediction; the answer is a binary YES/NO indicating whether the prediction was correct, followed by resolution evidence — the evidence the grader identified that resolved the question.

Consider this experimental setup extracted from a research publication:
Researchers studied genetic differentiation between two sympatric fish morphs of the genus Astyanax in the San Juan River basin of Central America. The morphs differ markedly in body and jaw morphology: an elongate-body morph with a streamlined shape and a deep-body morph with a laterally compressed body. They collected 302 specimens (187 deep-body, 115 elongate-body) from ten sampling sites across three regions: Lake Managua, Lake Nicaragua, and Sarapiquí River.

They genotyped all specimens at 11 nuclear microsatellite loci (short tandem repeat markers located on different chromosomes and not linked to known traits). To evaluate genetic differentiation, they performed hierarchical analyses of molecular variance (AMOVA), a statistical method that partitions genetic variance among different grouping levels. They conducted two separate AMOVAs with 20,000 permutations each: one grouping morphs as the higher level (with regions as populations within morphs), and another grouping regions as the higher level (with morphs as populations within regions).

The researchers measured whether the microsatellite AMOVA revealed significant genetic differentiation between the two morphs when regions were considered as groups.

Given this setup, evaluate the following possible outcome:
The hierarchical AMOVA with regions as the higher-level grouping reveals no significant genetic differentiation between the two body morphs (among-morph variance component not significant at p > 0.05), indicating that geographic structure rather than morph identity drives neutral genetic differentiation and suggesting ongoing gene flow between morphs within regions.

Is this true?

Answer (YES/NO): NO